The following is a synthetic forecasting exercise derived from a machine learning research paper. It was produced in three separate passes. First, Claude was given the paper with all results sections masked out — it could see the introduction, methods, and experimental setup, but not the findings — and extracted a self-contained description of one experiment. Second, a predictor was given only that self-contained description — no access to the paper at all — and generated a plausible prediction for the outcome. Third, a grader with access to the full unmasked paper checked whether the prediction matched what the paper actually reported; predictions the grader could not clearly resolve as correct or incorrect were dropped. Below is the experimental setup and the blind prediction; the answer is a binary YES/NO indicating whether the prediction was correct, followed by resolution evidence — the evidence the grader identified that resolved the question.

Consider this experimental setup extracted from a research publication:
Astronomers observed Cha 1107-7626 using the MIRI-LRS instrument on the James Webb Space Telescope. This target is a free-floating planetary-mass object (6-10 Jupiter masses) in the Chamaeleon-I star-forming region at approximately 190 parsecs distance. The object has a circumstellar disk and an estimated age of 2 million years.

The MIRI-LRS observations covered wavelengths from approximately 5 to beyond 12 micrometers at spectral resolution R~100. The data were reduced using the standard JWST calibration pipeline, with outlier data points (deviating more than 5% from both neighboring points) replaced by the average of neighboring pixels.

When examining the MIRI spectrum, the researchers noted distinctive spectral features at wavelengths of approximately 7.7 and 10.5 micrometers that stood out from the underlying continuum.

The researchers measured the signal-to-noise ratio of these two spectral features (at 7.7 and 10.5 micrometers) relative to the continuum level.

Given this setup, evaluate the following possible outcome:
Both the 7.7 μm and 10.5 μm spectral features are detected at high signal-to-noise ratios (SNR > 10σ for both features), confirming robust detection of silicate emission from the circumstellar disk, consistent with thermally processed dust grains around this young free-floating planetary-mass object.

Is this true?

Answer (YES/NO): NO